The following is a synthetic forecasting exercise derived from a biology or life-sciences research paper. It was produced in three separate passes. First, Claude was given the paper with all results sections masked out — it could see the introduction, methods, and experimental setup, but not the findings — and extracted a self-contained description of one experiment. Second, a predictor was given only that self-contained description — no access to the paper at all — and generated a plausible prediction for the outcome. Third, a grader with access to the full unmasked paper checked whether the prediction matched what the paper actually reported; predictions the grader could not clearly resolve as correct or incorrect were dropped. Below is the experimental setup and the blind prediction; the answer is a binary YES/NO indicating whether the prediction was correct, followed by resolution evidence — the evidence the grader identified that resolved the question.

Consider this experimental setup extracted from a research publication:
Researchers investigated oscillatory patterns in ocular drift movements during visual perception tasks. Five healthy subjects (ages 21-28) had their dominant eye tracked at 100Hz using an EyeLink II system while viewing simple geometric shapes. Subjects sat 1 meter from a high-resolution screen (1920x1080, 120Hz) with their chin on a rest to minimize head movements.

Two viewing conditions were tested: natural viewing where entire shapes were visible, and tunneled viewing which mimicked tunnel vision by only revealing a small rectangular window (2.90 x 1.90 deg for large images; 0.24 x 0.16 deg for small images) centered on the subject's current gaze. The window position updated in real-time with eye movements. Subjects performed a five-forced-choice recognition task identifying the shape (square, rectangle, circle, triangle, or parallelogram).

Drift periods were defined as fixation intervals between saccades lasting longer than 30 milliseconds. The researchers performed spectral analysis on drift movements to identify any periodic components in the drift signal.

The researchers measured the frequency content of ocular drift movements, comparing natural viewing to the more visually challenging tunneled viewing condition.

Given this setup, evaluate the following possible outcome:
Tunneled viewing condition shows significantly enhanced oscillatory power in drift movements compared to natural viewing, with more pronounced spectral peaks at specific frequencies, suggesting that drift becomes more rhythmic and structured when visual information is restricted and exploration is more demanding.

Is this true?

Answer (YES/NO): YES